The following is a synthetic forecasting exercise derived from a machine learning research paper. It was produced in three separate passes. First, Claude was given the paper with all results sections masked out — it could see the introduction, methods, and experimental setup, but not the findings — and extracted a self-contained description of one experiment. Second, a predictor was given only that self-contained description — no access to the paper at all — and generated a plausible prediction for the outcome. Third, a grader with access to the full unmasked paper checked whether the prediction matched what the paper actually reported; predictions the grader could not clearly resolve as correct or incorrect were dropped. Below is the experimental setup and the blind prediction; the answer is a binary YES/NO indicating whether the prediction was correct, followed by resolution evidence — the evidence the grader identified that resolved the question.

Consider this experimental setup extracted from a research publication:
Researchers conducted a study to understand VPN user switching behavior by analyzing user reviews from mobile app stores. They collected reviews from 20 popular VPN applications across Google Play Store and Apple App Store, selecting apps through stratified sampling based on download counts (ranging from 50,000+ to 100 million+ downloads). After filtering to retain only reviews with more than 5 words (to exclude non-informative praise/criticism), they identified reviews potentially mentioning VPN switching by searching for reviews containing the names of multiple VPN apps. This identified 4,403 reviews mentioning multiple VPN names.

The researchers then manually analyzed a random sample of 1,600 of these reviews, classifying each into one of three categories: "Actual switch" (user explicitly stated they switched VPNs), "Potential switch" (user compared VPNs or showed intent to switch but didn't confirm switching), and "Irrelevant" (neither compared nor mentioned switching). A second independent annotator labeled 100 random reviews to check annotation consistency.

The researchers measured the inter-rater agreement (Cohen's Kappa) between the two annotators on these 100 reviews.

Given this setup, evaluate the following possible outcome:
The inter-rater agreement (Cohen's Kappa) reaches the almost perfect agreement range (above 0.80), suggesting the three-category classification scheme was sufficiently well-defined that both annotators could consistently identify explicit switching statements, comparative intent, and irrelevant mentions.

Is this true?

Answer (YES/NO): NO